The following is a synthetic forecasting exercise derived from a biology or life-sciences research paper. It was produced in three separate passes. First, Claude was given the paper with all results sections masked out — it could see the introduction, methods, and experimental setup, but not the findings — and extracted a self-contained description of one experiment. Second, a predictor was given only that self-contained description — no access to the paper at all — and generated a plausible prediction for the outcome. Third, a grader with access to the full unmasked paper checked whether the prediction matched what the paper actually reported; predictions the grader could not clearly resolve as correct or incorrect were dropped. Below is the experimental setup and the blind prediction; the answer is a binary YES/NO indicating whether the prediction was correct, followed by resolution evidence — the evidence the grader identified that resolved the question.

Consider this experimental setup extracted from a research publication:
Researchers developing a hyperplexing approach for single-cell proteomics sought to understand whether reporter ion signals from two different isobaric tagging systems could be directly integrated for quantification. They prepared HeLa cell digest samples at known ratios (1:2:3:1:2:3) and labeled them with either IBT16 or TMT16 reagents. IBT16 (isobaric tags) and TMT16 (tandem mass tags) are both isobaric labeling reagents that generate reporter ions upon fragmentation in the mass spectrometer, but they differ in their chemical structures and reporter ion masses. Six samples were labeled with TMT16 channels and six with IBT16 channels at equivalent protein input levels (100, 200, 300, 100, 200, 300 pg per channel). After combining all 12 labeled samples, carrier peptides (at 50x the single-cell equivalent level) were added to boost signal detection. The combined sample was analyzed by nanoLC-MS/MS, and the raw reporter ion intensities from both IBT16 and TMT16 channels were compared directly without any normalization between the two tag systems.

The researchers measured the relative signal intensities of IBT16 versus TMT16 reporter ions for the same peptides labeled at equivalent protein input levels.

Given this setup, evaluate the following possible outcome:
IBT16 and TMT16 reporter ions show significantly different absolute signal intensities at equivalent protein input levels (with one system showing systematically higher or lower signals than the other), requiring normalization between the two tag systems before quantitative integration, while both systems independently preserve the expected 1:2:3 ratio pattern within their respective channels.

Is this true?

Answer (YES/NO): YES